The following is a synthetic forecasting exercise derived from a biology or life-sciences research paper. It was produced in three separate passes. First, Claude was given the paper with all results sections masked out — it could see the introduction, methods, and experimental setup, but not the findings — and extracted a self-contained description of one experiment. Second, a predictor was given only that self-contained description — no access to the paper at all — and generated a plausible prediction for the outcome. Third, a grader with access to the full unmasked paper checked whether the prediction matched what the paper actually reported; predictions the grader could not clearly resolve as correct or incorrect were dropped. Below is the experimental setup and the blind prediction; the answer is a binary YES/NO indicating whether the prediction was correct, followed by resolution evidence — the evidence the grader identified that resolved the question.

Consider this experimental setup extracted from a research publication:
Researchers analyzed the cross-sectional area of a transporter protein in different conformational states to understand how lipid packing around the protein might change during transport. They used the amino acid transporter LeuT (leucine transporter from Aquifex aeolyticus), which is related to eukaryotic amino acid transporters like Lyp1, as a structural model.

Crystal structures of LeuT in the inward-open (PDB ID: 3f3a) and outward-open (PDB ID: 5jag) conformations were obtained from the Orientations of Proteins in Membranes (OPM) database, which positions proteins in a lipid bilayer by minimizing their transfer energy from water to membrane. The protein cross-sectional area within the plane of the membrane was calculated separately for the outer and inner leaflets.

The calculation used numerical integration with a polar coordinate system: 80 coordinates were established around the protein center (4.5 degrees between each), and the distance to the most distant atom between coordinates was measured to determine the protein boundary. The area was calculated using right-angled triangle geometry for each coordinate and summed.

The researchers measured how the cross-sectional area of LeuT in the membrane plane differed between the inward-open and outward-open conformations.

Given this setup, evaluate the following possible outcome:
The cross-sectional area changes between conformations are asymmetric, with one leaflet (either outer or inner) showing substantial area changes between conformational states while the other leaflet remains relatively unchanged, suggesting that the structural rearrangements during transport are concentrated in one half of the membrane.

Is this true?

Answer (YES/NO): NO